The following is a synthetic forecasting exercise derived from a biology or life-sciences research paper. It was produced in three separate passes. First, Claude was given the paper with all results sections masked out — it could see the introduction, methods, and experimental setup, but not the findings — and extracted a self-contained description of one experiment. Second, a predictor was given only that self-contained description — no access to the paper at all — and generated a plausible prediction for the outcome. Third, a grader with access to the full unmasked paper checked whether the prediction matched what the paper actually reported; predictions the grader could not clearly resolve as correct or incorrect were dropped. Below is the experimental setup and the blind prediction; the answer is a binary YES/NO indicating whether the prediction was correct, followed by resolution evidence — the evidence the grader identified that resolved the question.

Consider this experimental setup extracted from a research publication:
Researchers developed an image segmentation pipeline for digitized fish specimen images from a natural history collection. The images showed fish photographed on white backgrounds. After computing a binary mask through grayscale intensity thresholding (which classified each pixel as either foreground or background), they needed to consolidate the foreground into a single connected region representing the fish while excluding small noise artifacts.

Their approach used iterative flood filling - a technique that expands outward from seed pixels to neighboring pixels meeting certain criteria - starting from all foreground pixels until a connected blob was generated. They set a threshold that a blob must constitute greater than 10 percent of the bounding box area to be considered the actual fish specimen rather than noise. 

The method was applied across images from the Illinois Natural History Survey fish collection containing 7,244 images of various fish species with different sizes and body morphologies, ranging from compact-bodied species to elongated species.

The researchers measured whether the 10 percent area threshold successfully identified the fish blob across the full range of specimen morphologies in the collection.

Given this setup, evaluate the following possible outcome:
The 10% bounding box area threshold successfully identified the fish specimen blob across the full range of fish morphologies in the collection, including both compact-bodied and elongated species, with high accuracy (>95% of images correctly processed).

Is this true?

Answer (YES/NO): YES